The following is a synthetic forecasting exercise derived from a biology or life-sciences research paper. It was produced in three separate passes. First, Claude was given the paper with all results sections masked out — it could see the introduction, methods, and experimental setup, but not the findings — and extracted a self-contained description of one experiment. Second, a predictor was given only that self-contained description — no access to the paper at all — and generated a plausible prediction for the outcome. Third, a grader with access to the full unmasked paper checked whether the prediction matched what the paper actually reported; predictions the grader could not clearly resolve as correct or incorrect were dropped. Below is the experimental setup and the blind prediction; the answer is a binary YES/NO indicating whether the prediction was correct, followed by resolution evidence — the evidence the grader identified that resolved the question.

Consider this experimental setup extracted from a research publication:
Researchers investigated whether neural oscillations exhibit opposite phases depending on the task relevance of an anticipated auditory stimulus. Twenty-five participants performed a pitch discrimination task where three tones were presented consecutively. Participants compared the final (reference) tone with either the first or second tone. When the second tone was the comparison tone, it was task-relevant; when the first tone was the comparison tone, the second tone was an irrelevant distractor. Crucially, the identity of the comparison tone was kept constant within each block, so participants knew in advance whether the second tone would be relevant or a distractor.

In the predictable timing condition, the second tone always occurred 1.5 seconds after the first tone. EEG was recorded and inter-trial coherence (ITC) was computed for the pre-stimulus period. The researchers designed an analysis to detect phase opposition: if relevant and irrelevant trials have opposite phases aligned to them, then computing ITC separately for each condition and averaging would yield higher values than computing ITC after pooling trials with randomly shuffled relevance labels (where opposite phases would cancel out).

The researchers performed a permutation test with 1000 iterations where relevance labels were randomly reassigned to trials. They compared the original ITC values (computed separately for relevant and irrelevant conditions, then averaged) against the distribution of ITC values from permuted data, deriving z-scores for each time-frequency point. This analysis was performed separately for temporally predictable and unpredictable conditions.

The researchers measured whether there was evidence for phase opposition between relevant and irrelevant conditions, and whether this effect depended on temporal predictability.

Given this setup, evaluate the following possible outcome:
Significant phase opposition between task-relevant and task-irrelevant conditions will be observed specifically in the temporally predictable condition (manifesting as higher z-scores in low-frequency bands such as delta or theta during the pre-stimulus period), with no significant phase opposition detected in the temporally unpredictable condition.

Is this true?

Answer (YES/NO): NO